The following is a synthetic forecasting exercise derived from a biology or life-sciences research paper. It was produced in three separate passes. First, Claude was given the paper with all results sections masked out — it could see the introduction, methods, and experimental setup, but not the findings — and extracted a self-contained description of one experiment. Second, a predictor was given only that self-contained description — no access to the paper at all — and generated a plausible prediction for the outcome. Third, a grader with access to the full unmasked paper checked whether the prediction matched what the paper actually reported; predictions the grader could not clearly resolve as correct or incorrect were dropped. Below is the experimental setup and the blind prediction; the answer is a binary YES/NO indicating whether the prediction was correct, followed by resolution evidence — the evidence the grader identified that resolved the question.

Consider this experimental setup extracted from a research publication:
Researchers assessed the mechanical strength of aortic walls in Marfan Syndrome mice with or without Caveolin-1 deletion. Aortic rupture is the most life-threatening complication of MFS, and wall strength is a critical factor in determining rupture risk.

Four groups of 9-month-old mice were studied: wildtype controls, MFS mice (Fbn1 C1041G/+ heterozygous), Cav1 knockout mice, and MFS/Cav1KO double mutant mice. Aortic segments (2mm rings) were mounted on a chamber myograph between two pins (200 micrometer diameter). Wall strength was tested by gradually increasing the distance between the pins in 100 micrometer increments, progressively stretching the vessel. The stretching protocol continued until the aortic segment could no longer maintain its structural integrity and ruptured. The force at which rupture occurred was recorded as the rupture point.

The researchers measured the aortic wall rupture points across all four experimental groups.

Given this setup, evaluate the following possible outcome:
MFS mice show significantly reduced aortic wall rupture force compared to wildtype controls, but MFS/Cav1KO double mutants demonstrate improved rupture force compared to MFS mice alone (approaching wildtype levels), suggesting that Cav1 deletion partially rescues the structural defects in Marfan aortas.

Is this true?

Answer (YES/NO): NO